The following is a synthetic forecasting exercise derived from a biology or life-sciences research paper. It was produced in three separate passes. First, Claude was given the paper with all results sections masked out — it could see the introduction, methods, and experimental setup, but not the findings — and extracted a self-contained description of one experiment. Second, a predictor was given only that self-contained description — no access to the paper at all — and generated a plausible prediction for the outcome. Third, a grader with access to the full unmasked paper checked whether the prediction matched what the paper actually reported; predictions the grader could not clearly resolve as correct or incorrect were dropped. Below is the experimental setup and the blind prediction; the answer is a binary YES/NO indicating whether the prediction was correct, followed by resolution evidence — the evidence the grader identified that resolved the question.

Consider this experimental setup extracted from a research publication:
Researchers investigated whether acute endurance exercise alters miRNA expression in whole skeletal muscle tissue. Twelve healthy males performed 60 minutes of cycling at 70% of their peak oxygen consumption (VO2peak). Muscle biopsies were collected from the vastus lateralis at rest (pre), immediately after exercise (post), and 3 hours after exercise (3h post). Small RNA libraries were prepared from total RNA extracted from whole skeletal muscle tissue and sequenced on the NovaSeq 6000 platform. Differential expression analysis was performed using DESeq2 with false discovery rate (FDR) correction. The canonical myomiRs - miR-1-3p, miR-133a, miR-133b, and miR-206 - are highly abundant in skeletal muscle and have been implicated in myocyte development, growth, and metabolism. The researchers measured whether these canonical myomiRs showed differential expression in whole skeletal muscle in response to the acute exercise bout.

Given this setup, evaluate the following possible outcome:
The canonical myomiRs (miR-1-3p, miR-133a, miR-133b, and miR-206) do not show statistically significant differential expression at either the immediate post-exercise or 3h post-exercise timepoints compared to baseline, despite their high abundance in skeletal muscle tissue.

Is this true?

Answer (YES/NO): YES